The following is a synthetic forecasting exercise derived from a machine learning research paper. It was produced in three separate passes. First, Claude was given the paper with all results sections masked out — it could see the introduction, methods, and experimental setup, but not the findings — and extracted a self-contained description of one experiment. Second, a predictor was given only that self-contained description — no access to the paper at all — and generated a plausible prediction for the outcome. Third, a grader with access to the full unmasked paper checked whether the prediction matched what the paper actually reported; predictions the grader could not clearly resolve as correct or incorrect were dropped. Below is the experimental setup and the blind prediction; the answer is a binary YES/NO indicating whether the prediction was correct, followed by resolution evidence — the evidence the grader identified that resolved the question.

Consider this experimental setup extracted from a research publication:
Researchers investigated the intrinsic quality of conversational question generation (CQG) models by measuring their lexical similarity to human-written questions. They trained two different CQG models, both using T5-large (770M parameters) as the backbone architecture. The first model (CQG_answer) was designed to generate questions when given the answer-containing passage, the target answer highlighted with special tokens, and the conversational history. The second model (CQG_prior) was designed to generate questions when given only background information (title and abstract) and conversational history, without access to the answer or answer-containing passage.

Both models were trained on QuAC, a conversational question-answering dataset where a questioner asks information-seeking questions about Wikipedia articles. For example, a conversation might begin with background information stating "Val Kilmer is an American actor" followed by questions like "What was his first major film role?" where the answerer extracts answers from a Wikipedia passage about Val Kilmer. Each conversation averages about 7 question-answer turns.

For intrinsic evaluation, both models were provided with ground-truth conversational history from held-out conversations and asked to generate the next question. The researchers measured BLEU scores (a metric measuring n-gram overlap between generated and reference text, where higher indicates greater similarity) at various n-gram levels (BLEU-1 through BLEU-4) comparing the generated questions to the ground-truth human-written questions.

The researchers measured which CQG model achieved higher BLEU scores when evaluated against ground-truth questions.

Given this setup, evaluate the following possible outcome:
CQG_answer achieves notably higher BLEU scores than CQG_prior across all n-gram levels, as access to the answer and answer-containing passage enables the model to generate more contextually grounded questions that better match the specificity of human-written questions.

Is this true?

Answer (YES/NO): YES